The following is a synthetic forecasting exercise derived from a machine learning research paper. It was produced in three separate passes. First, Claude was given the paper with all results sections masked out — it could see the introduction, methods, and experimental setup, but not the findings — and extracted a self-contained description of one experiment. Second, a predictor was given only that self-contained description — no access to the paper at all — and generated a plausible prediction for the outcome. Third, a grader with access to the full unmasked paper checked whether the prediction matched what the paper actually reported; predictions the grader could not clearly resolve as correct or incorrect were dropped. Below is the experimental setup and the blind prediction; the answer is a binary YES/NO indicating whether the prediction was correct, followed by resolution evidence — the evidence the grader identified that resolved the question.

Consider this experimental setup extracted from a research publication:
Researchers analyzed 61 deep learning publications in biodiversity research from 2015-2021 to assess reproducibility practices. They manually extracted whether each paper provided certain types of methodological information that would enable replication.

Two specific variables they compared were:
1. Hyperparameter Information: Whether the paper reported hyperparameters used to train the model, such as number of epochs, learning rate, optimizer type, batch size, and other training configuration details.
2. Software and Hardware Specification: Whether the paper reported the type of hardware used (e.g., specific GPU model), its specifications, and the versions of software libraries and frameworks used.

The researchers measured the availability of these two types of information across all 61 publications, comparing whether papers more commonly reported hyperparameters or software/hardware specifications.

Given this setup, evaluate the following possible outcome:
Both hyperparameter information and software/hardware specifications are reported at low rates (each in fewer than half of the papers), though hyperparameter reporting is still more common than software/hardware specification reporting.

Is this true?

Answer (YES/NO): NO